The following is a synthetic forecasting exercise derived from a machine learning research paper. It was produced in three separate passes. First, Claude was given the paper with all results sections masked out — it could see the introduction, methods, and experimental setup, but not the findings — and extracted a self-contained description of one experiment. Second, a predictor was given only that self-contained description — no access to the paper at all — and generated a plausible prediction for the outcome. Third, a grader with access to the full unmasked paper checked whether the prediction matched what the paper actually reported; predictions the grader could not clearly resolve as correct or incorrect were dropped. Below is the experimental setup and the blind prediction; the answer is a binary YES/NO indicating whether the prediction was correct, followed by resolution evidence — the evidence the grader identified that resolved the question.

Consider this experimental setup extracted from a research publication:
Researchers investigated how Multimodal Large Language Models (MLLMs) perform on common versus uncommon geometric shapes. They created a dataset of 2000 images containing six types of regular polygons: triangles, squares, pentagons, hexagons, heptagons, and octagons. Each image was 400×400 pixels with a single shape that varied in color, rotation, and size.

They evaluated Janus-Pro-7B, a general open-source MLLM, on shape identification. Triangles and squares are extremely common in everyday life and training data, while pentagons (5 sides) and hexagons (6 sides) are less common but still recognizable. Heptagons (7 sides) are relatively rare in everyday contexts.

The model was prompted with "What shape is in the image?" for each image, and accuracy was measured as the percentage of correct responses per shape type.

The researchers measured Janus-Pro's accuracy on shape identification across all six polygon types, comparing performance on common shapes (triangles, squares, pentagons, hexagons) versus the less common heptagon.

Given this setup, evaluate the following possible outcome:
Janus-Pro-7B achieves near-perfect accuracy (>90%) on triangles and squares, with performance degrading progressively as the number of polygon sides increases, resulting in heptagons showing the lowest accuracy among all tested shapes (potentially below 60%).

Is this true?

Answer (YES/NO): NO